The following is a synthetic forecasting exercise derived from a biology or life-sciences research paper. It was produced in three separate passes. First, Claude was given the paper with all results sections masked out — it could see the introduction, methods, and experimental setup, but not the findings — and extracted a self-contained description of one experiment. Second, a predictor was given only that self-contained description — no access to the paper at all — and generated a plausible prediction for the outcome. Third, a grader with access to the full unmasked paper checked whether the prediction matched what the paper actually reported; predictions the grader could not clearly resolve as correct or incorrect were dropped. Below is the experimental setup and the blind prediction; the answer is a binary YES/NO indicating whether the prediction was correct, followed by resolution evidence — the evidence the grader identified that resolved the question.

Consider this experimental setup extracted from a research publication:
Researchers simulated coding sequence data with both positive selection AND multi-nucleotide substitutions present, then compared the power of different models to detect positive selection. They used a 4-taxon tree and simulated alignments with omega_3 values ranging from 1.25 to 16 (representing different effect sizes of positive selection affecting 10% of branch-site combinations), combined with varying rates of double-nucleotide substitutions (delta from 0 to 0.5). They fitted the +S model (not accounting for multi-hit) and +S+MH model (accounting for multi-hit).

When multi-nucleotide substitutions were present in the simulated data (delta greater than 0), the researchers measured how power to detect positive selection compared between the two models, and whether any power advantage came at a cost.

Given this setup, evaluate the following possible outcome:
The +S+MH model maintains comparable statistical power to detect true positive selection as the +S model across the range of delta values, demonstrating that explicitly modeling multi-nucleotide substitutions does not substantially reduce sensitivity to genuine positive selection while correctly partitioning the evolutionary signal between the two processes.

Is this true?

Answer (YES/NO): NO